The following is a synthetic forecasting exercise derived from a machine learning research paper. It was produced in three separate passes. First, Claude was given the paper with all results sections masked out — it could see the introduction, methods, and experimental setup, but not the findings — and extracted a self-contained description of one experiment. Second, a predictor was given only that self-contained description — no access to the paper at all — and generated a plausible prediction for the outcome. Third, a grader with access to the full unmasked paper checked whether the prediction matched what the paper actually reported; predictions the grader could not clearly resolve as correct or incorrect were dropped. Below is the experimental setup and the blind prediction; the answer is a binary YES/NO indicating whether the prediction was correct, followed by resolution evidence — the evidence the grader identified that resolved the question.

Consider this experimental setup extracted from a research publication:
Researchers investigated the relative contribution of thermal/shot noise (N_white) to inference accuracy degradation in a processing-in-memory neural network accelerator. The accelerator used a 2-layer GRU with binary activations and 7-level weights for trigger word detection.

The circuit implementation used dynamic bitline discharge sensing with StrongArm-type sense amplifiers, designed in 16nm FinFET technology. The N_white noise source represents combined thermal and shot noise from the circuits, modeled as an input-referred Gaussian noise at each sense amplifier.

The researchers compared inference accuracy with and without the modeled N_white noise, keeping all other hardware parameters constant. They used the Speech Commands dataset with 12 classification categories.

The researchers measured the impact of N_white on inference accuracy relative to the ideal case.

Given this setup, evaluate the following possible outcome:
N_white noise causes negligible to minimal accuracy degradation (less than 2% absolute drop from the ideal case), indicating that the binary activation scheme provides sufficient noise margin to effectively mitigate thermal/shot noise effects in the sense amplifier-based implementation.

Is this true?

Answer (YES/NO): YES